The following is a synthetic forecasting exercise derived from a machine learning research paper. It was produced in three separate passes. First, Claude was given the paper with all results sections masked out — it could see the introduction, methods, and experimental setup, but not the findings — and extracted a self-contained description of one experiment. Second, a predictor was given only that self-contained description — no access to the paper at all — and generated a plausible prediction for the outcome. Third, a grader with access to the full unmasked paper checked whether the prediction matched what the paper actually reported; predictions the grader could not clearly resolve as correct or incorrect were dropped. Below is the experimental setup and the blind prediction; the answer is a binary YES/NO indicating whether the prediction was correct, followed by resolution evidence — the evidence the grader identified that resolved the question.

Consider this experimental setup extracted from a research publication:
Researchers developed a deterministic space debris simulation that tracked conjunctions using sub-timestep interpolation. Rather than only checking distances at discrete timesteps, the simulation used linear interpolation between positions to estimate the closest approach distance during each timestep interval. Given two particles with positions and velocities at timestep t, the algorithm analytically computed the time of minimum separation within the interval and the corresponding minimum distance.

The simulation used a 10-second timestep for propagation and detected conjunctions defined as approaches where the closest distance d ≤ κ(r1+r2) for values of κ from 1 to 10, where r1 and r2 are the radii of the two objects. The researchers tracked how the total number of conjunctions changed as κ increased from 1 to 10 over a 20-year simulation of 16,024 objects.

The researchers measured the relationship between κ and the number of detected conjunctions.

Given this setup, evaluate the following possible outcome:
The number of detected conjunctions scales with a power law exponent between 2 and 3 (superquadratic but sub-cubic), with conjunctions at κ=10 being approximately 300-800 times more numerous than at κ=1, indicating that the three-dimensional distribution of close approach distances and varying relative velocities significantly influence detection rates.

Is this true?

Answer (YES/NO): NO